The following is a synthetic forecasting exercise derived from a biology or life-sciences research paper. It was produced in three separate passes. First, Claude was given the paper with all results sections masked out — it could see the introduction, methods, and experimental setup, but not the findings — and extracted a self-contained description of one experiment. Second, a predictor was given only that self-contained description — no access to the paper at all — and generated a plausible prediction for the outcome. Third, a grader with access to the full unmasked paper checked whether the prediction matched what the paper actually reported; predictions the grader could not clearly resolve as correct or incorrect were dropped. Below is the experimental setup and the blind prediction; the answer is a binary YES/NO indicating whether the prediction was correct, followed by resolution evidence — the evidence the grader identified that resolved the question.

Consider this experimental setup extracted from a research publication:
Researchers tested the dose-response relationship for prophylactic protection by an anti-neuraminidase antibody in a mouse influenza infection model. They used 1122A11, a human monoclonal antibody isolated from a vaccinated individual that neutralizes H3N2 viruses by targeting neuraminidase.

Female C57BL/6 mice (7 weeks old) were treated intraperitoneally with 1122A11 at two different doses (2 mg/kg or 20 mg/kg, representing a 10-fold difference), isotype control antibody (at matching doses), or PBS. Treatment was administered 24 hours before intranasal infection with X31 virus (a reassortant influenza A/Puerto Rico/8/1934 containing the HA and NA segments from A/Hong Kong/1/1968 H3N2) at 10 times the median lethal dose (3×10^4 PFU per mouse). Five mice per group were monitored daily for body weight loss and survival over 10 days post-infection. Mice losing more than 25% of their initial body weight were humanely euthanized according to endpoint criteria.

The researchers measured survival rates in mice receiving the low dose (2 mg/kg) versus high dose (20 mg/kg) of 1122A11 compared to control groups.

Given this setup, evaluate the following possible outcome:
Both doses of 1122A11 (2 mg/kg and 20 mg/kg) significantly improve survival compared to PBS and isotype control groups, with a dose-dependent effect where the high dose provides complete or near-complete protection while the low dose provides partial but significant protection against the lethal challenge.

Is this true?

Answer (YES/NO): NO